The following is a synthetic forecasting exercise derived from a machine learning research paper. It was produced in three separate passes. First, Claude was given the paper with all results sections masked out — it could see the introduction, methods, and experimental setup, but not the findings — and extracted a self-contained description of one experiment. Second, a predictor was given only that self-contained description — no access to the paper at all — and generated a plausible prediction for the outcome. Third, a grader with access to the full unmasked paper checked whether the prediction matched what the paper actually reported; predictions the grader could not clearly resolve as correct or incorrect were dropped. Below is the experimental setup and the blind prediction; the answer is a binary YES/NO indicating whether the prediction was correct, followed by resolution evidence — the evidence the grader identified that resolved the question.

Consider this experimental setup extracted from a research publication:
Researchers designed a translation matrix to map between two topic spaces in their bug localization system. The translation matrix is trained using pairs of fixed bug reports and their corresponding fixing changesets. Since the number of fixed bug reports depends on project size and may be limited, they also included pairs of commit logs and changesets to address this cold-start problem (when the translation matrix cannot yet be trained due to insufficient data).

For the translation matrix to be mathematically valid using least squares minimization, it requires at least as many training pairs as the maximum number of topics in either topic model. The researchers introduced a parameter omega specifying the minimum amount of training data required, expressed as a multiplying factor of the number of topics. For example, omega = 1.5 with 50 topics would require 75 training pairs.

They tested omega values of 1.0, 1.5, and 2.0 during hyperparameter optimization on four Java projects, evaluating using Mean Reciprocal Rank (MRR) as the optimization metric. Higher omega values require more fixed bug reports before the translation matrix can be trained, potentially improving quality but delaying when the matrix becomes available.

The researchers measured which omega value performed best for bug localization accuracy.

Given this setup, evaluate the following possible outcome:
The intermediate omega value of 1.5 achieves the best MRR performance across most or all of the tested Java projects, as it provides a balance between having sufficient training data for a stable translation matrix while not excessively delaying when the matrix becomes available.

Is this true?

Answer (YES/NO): YES